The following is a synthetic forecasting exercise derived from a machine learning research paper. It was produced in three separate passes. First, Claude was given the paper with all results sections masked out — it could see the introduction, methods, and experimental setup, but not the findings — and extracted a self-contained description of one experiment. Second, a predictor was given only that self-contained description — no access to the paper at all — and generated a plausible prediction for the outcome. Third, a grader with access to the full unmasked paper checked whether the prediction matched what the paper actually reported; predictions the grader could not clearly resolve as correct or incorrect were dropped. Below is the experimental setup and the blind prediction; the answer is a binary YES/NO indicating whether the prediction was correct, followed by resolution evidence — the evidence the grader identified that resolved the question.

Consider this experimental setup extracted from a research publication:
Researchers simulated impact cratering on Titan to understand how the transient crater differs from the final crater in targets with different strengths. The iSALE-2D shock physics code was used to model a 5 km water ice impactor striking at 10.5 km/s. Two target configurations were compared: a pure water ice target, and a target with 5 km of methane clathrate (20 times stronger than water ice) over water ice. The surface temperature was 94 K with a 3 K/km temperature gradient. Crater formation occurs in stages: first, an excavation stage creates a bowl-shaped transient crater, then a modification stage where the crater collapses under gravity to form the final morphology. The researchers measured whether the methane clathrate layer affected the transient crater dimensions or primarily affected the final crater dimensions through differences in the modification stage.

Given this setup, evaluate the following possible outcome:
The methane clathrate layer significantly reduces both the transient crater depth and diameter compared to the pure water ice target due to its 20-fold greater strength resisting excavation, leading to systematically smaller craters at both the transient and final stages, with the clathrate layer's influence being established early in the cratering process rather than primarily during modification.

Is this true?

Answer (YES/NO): NO